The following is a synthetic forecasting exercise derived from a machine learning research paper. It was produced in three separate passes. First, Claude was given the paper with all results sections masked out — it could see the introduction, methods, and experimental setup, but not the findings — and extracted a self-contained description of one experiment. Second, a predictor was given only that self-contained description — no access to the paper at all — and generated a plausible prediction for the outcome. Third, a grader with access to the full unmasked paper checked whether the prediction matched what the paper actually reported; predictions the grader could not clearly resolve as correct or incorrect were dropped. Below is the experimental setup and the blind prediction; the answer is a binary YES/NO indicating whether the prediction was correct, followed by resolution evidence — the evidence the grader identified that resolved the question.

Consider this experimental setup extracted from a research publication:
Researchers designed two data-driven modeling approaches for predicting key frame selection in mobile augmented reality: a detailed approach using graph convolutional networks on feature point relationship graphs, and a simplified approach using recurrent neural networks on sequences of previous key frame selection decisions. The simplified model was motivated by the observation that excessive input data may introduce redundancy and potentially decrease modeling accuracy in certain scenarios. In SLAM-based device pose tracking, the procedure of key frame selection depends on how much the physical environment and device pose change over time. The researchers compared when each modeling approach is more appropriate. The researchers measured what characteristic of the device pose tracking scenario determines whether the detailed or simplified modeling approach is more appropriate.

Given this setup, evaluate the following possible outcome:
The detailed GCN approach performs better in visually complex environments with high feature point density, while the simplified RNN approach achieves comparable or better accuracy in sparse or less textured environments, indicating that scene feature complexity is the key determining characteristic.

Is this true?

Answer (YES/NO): NO